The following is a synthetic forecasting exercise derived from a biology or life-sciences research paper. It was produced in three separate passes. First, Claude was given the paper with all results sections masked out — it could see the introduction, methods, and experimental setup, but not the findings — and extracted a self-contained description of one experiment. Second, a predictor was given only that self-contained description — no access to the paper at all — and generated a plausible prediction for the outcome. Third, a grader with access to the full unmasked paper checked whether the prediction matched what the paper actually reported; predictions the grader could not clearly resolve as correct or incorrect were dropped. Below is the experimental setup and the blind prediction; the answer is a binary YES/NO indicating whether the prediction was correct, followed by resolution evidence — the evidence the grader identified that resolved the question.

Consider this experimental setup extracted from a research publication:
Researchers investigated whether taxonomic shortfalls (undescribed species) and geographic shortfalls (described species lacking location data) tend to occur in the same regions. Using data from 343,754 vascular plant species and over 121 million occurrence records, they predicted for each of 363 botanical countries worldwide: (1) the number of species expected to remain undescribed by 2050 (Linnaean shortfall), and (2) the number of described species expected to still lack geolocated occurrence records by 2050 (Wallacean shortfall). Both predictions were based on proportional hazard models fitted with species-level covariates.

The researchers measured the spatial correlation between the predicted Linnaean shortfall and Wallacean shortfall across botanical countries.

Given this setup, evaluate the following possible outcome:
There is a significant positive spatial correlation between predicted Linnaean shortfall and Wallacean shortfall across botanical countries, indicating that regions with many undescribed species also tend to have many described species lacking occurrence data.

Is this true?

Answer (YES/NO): NO